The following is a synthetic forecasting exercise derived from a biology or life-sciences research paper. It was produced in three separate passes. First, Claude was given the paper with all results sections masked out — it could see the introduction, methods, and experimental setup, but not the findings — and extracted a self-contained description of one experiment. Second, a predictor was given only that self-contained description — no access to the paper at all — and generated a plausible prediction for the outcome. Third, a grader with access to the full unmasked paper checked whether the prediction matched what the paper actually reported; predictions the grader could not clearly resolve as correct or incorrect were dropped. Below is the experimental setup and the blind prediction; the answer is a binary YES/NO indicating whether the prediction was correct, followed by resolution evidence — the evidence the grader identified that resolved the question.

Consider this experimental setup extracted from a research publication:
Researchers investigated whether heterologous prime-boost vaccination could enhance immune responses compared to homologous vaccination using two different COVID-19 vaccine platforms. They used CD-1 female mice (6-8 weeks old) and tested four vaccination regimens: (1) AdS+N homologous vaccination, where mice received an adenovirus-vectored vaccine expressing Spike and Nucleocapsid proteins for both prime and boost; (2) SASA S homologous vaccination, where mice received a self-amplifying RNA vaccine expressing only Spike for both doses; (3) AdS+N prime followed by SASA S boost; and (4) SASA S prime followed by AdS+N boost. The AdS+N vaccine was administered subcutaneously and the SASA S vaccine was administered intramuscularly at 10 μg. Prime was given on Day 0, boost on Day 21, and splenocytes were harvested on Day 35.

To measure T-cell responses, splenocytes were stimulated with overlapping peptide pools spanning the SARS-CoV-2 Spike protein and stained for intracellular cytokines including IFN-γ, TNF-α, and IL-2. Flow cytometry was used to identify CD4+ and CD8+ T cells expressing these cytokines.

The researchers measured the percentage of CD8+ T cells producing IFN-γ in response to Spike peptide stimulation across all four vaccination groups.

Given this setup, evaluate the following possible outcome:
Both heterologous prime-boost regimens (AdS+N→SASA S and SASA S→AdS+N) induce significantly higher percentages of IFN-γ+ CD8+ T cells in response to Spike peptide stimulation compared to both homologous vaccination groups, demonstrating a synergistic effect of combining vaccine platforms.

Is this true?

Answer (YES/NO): NO